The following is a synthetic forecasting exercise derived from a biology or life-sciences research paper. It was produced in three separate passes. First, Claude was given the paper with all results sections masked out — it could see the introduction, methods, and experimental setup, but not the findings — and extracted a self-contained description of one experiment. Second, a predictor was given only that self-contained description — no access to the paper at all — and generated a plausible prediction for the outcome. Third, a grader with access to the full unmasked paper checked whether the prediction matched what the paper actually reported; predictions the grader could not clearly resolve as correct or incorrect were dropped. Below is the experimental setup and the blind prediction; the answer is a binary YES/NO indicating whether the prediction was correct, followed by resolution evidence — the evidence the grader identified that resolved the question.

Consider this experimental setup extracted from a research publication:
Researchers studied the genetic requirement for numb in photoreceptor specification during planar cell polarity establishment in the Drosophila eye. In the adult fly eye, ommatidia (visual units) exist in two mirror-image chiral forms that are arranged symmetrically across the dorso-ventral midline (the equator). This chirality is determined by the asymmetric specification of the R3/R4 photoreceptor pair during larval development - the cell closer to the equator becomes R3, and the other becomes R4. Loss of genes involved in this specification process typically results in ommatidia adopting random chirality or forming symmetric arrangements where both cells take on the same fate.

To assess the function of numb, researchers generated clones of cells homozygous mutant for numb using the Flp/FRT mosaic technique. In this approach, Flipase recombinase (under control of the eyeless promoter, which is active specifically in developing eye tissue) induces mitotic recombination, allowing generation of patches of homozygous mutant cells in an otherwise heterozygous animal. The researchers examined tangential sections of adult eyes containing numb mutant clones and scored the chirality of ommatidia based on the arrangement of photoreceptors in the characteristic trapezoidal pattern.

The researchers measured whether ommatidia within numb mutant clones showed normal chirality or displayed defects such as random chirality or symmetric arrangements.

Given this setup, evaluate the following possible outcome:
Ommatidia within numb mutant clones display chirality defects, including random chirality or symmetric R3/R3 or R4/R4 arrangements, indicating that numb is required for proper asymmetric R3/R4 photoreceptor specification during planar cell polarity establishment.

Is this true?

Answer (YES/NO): NO